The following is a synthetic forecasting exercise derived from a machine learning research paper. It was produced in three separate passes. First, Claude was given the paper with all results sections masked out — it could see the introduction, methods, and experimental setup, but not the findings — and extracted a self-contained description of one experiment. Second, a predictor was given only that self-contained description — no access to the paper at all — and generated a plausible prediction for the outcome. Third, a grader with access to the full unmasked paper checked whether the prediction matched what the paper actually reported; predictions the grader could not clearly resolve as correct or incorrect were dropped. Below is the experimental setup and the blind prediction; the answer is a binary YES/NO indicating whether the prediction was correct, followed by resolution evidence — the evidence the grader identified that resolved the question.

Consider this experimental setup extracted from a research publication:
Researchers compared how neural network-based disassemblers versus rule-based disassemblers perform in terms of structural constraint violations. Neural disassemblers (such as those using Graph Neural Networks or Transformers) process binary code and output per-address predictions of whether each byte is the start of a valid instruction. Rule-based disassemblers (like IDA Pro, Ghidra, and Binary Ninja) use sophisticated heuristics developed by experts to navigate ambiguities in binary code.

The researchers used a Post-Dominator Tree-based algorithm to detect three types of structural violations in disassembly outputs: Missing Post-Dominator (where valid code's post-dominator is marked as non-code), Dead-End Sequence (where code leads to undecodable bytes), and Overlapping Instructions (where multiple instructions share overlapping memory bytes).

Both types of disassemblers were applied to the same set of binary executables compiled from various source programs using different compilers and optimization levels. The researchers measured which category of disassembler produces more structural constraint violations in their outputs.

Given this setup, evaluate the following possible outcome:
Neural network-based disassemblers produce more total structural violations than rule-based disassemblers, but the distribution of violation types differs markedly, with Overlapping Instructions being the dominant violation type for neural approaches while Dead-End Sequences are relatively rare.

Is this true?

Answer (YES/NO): NO